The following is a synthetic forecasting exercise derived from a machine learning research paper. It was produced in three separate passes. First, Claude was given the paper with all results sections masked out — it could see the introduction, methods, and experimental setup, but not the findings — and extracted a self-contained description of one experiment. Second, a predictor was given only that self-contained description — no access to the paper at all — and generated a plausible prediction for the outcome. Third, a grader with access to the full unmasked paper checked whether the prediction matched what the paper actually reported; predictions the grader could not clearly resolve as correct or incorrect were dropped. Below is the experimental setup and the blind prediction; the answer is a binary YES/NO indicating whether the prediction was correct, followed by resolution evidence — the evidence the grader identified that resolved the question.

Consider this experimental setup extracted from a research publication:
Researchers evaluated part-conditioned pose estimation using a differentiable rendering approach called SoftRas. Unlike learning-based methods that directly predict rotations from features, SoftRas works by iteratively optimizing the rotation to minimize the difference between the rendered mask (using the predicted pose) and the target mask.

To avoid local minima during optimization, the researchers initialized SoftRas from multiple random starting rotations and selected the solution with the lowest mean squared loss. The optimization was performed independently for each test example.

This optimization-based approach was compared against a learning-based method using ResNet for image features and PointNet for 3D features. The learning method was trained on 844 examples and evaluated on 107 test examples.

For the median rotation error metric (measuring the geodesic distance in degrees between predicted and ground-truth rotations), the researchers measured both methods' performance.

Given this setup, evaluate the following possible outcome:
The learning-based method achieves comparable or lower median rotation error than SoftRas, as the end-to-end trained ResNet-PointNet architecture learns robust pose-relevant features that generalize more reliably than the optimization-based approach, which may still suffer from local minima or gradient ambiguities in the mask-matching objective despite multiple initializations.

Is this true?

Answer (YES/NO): NO